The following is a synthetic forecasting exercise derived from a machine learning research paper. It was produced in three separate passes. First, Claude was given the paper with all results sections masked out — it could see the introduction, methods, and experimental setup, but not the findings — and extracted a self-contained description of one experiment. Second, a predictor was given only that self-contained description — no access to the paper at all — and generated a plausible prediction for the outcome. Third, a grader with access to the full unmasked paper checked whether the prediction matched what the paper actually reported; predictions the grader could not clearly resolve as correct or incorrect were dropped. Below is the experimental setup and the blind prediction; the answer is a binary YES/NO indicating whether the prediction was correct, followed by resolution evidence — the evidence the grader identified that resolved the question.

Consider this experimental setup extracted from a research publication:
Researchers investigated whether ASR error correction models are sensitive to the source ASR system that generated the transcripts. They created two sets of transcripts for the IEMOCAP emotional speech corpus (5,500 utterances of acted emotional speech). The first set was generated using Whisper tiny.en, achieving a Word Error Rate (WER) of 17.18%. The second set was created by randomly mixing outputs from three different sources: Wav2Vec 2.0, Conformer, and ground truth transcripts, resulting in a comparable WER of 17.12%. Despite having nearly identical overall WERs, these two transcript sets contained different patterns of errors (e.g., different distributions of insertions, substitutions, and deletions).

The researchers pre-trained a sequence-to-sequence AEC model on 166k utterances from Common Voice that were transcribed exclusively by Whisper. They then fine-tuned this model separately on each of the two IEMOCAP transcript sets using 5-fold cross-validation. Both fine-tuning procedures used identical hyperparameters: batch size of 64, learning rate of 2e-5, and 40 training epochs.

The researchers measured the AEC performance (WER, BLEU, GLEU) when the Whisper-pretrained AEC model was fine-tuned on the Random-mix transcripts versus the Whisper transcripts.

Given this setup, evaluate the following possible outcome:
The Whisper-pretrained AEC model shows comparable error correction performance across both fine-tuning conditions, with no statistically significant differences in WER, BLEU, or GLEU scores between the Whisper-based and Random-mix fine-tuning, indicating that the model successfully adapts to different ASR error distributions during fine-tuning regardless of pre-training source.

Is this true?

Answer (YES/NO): NO